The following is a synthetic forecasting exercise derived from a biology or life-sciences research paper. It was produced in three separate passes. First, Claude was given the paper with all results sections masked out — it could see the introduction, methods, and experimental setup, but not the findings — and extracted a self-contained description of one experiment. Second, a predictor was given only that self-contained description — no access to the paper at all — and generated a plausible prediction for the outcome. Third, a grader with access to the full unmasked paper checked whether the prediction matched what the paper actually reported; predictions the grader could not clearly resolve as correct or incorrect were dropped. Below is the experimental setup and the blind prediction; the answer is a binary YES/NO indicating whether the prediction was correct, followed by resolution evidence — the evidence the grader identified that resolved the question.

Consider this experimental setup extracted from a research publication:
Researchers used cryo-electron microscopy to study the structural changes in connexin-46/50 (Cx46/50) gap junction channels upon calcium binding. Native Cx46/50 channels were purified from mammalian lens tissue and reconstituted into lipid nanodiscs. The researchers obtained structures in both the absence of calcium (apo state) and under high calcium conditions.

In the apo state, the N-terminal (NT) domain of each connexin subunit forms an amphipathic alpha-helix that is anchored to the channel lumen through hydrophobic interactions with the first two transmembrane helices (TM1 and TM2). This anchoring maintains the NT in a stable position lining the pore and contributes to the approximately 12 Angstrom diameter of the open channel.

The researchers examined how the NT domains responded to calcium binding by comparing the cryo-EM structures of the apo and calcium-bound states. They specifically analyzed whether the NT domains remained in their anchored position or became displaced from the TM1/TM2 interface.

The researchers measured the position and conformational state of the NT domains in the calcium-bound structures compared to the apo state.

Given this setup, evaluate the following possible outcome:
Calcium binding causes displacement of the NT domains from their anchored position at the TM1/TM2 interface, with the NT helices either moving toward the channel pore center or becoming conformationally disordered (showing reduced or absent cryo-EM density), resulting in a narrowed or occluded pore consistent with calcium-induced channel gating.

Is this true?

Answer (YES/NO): YES